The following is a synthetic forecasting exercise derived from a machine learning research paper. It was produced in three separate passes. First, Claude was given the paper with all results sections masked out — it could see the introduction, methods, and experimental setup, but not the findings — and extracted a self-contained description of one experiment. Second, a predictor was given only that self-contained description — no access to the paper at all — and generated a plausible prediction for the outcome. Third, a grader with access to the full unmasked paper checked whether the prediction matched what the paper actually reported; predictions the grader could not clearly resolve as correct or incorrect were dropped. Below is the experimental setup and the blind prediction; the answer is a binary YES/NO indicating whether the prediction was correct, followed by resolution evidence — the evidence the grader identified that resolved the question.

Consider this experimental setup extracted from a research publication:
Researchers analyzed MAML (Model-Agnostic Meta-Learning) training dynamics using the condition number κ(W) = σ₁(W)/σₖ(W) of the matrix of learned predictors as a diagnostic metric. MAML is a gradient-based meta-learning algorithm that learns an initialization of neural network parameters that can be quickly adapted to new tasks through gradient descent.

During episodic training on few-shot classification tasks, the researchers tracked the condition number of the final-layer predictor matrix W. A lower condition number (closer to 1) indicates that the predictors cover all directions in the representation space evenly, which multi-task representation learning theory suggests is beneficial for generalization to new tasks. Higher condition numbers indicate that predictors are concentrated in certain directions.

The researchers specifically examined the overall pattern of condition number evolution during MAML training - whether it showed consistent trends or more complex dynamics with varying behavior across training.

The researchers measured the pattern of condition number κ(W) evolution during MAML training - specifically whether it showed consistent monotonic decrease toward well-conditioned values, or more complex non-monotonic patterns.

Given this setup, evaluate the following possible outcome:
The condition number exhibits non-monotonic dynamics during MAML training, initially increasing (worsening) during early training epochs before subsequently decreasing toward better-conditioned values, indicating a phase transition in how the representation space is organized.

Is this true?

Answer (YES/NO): NO